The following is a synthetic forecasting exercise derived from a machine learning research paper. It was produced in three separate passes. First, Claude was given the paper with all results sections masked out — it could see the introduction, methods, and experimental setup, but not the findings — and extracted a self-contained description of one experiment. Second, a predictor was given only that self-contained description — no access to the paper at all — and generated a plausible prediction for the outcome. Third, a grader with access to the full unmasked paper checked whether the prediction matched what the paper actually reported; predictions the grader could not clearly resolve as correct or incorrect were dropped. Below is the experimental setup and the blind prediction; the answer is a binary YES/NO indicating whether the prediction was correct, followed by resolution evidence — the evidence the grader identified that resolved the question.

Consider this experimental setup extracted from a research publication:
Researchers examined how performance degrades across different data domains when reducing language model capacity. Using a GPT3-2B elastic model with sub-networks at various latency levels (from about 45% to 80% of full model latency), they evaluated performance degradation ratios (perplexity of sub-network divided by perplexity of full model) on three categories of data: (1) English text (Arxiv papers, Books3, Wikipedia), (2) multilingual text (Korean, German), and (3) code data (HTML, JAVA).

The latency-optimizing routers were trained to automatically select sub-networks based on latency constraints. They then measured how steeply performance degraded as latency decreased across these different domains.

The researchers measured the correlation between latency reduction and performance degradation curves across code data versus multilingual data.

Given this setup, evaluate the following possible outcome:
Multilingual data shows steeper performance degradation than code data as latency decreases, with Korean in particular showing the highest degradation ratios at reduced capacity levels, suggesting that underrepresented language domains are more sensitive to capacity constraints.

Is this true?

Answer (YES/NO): NO